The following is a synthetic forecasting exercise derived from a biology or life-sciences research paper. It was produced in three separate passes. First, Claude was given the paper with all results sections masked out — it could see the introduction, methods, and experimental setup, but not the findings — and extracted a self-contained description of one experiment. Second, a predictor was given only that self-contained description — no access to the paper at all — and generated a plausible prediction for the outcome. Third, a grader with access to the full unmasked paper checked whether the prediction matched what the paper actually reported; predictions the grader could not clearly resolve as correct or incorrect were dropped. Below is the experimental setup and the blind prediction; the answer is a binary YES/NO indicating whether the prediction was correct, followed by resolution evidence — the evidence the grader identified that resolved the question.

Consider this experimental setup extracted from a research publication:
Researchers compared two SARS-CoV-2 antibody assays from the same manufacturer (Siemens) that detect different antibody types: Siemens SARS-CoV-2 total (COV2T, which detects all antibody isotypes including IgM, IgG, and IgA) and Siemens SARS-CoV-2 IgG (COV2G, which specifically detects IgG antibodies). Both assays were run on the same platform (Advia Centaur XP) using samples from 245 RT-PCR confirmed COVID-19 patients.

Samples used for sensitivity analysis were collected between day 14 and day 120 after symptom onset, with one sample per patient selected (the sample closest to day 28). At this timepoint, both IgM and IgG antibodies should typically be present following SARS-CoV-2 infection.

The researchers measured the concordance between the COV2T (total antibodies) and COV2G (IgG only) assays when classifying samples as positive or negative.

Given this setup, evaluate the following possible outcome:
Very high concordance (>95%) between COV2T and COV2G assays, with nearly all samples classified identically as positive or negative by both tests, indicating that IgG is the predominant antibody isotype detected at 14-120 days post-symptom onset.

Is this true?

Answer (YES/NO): NO